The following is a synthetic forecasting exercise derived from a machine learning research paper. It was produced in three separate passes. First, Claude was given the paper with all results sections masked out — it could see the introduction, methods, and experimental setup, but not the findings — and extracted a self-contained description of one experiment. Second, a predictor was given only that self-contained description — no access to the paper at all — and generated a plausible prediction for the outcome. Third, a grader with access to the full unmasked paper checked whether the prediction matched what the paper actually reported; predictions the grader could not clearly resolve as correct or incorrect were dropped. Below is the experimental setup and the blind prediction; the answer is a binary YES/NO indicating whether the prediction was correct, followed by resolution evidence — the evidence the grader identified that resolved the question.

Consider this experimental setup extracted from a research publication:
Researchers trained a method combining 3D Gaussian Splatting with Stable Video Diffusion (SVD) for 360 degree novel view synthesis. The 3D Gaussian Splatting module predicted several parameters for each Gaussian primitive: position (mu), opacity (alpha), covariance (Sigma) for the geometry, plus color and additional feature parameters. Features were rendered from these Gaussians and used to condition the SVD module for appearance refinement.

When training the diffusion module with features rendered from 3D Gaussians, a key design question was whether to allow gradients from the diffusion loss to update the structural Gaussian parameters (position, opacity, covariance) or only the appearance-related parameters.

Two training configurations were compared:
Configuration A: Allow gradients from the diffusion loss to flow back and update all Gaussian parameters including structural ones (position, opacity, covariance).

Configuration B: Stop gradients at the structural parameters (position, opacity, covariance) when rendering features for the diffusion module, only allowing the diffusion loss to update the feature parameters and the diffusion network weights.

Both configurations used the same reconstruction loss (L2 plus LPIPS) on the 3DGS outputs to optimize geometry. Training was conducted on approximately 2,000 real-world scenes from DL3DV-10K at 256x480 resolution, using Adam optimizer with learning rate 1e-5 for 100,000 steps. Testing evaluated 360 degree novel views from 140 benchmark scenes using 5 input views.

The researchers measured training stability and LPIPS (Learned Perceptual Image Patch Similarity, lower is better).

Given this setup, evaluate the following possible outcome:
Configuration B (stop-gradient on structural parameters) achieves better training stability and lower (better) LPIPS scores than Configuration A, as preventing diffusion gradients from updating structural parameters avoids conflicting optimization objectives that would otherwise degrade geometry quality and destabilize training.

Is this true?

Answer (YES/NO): NO